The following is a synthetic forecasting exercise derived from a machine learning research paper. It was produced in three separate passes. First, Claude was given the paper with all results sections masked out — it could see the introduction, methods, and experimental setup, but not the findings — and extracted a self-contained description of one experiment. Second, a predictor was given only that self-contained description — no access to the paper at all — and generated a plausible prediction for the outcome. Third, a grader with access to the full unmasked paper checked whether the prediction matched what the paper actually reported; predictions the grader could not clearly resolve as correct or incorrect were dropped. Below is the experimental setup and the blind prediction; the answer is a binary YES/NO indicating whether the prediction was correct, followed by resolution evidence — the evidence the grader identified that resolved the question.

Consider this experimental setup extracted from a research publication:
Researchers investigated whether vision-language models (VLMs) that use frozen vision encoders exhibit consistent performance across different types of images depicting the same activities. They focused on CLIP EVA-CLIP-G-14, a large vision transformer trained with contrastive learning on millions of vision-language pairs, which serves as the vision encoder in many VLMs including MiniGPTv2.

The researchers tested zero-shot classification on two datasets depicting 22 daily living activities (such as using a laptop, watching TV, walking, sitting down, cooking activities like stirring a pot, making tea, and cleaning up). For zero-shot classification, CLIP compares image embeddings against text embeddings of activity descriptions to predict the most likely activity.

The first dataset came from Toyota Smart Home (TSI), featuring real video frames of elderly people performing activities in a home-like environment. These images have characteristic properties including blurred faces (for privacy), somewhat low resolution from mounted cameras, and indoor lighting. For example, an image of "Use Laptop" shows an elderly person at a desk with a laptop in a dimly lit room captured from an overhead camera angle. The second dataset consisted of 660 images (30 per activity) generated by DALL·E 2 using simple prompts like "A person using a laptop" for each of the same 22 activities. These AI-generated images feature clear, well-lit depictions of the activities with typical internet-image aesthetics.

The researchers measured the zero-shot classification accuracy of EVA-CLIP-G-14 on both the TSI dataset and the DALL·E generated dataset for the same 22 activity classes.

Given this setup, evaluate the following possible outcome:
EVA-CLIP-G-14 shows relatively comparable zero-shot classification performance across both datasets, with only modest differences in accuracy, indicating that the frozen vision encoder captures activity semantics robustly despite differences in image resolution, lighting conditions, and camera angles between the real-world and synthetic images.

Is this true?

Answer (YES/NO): NO